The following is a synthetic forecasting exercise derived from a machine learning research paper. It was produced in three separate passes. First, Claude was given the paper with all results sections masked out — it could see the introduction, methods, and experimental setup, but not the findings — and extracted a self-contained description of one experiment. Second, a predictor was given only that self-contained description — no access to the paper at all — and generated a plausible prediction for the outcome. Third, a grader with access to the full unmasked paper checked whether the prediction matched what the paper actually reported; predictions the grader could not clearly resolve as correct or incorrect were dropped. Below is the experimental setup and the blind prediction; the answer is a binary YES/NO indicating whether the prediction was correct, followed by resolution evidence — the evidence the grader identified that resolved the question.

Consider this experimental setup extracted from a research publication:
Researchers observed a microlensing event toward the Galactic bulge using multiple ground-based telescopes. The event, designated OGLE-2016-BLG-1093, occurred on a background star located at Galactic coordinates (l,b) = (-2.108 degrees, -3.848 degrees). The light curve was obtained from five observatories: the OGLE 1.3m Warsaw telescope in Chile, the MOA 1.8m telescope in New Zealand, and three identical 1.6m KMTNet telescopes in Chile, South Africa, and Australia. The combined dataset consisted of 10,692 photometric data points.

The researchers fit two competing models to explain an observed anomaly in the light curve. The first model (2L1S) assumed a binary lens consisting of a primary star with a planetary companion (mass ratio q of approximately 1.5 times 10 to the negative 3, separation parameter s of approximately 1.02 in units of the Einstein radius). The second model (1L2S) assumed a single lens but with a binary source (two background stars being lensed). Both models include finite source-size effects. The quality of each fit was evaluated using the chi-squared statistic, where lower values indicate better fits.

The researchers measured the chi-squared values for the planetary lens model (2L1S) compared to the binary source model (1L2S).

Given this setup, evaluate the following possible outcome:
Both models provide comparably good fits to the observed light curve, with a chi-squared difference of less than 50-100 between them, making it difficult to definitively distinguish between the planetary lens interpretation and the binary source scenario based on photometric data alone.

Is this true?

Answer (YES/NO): NO